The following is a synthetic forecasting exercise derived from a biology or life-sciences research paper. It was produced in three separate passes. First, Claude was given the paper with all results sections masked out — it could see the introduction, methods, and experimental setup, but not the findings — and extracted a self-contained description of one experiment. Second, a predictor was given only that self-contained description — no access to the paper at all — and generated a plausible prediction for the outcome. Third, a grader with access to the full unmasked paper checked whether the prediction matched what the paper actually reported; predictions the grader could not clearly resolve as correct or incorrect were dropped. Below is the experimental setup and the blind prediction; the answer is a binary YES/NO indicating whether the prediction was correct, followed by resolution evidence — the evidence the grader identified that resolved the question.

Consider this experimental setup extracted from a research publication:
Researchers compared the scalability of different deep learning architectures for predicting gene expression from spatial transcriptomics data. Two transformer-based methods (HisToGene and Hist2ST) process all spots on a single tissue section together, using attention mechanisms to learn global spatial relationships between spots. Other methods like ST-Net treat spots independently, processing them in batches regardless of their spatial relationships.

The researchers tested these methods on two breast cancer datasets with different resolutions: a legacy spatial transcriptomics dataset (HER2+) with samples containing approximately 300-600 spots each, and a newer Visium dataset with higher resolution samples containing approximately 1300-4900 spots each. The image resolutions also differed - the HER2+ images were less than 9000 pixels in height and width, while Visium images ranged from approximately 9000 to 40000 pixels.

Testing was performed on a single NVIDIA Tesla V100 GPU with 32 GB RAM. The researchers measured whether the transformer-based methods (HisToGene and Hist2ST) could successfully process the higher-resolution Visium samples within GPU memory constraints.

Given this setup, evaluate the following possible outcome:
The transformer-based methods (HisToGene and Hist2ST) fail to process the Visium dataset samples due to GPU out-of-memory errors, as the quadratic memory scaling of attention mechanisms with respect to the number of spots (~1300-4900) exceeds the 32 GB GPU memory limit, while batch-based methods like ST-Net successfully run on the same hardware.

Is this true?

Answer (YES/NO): YES